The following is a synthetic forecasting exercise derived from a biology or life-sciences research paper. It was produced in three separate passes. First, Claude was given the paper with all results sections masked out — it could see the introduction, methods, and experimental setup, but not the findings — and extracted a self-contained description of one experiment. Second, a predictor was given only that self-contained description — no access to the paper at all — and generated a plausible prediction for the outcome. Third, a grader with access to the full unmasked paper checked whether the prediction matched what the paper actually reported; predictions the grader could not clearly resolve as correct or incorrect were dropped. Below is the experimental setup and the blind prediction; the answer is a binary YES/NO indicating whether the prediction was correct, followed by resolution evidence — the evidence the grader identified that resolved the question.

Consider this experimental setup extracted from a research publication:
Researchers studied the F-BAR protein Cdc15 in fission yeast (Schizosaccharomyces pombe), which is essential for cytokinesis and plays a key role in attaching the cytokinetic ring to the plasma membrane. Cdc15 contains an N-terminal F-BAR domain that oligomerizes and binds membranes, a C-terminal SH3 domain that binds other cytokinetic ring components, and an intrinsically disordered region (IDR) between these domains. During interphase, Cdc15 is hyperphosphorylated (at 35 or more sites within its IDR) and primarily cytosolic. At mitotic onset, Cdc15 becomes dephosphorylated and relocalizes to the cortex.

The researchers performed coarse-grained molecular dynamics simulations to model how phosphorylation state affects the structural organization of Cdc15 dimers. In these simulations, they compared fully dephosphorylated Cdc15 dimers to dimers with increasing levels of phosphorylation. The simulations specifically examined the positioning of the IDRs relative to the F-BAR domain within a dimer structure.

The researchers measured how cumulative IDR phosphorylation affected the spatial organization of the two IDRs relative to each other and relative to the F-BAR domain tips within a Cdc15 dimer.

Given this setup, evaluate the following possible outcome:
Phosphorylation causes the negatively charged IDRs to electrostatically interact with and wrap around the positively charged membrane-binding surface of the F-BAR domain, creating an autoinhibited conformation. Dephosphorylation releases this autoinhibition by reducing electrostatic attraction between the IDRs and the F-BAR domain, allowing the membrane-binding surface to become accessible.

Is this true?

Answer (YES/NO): NO